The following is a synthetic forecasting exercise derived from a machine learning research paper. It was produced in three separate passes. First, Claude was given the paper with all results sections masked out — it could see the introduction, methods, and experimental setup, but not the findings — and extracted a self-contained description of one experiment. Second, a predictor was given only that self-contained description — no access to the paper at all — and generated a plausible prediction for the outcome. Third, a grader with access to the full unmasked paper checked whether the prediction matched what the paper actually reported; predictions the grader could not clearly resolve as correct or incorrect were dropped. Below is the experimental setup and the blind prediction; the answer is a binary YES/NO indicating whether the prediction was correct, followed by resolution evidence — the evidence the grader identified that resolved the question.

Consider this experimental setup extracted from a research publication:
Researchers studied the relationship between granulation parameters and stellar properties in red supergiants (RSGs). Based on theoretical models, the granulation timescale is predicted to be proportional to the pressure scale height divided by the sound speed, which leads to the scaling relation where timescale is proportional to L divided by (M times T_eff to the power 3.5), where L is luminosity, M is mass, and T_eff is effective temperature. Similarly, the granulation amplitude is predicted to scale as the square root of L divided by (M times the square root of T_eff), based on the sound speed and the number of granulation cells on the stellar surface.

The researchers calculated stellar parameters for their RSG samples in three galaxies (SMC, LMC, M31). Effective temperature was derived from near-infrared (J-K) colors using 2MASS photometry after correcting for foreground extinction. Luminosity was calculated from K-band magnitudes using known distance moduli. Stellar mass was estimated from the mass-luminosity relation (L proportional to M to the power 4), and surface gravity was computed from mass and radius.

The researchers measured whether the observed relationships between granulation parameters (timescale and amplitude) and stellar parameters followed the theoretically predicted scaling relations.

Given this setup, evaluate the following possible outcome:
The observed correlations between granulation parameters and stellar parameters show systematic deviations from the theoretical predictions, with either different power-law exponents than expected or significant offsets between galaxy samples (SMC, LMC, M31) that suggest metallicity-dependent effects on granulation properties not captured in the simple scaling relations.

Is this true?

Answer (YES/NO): YES